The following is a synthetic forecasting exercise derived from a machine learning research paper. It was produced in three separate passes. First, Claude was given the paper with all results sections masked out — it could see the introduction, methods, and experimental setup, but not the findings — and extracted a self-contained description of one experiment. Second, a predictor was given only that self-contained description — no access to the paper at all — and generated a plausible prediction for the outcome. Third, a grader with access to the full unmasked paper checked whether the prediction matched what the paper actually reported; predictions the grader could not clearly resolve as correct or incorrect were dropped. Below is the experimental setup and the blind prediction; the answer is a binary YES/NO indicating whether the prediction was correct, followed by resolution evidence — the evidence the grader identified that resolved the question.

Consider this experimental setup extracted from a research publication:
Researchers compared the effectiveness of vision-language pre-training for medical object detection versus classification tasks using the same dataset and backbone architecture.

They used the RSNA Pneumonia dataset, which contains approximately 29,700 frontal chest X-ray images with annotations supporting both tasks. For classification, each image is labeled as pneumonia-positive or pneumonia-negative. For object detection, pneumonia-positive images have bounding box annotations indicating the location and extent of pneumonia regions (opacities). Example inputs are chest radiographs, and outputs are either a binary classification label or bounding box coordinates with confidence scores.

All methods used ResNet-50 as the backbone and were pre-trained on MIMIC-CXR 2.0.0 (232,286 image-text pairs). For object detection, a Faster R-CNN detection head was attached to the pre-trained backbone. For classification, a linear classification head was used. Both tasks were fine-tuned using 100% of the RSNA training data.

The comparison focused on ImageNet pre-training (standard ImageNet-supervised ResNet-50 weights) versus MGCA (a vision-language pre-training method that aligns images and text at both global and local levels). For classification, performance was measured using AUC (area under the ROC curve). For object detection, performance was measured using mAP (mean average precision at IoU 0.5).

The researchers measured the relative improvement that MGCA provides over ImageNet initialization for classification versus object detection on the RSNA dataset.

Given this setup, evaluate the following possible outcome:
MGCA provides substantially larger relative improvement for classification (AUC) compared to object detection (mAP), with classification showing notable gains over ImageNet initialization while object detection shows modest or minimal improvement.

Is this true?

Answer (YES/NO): NO